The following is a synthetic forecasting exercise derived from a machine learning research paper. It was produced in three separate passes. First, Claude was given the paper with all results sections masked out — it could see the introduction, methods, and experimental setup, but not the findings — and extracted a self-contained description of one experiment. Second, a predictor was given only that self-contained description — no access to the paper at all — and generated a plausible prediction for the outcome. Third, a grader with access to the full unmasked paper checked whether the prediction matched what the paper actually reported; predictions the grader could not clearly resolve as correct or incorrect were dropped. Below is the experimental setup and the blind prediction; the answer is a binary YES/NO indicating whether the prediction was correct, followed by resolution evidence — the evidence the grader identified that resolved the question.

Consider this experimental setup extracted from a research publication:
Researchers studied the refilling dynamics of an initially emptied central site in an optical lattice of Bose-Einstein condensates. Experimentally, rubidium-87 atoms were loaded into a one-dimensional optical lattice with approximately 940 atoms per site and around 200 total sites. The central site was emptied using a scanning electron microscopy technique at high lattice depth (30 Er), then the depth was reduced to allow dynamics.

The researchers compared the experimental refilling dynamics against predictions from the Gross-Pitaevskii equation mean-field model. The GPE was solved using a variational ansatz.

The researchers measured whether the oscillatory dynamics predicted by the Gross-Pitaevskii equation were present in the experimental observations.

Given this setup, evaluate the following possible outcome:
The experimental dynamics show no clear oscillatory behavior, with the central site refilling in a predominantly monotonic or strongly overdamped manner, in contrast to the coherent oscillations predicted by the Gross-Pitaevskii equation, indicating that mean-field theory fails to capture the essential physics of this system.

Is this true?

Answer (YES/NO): YES